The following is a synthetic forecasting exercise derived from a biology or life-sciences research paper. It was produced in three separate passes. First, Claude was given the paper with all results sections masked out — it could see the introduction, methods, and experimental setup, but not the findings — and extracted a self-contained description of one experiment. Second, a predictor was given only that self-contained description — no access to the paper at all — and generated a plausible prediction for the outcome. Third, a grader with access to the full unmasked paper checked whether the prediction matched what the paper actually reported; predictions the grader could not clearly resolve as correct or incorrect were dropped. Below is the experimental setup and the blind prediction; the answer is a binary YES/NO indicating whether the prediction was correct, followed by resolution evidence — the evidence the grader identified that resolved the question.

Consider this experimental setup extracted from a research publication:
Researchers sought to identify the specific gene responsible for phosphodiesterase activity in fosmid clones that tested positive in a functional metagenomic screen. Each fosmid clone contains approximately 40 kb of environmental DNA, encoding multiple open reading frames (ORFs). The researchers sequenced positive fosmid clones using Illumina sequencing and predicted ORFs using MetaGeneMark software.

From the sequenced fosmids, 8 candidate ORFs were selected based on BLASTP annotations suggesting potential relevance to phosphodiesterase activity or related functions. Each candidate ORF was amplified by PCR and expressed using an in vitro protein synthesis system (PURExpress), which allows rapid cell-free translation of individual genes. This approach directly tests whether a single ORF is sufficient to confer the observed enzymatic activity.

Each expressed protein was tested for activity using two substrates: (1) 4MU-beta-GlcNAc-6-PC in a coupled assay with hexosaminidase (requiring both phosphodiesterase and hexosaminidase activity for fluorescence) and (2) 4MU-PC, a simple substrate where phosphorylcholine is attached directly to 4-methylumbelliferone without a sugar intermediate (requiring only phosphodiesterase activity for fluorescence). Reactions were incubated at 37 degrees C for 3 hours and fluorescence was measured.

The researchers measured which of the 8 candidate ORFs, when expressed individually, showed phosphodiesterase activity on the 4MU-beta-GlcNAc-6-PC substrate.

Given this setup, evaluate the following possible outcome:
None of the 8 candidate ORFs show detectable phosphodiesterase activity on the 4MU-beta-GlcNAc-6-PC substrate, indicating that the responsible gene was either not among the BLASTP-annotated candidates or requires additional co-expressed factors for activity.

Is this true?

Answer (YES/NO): NO